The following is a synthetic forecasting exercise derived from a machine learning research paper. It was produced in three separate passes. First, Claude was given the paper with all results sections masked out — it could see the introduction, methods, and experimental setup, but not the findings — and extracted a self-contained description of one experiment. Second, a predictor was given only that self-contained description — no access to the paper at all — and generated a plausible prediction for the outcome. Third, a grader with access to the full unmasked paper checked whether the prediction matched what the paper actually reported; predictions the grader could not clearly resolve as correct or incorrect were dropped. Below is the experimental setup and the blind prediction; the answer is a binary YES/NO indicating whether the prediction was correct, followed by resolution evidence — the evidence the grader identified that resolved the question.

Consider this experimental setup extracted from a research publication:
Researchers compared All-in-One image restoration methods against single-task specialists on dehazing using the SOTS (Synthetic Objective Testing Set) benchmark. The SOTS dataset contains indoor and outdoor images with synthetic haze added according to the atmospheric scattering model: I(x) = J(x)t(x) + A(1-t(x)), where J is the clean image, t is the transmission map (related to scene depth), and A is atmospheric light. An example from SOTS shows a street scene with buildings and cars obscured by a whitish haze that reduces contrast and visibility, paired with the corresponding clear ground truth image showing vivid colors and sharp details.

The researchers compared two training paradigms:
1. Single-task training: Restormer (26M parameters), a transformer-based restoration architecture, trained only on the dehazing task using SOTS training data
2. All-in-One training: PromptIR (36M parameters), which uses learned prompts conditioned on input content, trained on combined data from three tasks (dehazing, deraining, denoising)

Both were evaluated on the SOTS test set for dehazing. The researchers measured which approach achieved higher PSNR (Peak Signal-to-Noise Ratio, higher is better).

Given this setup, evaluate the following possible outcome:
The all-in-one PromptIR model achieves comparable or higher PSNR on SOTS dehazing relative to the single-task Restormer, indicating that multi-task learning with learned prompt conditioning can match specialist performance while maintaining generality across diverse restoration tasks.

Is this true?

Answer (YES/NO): NO